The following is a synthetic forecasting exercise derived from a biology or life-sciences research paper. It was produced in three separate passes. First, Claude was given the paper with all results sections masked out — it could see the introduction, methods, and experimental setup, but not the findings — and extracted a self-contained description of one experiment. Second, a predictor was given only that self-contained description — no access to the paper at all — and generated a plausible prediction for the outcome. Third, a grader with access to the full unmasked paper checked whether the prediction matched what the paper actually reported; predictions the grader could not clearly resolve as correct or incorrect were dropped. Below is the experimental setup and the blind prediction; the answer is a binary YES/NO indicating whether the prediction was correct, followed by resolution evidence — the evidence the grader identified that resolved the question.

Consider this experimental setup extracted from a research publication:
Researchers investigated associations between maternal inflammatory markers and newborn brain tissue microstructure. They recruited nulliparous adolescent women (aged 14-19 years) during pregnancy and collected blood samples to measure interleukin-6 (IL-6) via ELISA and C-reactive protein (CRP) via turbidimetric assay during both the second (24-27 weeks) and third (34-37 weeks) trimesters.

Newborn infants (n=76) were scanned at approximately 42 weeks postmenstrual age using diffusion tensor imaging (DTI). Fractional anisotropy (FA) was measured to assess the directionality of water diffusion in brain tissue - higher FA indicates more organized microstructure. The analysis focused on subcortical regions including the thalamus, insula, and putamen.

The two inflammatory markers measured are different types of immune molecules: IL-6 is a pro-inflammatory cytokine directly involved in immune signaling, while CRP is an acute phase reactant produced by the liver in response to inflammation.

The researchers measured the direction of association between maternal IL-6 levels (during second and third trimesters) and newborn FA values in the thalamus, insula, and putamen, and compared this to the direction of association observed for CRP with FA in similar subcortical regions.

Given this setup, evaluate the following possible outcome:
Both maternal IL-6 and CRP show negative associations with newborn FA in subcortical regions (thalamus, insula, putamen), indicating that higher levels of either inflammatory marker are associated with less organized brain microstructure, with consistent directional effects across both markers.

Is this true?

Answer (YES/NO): NO